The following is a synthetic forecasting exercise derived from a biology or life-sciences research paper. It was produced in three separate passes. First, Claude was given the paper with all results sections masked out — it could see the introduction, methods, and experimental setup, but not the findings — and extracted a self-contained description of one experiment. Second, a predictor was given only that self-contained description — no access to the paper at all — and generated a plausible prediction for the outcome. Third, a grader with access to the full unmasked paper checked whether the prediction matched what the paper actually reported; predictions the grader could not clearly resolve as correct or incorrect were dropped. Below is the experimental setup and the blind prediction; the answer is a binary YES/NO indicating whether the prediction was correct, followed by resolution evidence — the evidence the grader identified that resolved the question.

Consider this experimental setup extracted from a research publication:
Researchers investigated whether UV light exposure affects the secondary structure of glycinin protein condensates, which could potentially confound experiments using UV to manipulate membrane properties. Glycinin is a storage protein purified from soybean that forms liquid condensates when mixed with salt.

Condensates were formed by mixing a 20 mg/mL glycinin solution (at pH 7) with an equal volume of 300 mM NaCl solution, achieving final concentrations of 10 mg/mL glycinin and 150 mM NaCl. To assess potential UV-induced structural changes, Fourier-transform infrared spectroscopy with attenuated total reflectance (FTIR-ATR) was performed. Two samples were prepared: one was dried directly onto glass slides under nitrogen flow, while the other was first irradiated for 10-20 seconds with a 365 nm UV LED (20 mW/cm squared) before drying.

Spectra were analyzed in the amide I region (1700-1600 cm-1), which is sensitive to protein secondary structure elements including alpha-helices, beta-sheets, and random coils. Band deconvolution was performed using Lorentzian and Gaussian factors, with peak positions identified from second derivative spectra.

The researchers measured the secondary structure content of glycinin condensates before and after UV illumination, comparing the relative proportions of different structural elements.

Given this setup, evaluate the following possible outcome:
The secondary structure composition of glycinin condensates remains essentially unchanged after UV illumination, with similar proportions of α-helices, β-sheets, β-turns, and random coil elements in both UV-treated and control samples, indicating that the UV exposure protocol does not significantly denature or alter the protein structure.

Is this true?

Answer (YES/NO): YES